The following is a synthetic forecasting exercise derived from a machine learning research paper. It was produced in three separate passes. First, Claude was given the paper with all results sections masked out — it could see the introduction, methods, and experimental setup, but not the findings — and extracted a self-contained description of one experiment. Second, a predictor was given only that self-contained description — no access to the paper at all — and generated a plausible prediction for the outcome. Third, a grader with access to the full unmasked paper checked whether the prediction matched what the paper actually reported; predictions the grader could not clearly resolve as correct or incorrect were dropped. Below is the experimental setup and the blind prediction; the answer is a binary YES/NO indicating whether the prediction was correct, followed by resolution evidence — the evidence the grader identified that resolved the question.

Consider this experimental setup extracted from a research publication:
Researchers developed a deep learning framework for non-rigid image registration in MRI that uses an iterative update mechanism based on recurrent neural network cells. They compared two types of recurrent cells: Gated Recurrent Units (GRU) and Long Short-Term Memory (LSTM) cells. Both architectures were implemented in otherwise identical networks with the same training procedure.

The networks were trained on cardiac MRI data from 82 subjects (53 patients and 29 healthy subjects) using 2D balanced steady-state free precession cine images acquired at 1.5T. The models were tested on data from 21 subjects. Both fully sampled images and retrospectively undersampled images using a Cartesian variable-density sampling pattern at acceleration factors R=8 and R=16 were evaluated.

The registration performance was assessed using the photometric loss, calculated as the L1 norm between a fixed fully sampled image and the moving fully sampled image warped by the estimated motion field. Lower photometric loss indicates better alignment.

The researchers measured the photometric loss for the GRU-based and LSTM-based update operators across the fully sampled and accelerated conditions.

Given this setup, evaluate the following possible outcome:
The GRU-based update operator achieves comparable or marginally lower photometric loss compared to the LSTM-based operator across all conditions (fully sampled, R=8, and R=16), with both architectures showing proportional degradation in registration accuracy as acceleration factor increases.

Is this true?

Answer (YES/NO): NO